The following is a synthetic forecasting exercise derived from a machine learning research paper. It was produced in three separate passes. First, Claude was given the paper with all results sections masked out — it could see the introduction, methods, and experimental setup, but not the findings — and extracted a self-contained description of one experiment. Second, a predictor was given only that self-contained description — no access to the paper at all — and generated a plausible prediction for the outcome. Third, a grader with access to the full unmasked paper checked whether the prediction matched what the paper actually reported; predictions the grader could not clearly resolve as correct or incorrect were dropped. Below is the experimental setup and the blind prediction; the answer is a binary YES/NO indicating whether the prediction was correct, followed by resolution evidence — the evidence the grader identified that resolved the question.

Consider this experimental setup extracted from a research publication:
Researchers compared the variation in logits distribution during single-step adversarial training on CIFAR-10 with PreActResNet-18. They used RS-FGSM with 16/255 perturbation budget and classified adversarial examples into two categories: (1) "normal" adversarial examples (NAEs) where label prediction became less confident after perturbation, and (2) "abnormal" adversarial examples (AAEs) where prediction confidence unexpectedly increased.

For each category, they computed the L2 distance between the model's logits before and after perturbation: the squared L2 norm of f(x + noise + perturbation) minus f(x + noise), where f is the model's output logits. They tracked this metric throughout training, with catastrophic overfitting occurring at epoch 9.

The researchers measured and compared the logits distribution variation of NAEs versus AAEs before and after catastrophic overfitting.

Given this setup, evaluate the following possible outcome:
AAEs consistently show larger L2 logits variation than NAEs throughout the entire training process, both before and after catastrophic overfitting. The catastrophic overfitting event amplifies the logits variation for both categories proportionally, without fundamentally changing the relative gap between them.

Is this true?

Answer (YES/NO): NO